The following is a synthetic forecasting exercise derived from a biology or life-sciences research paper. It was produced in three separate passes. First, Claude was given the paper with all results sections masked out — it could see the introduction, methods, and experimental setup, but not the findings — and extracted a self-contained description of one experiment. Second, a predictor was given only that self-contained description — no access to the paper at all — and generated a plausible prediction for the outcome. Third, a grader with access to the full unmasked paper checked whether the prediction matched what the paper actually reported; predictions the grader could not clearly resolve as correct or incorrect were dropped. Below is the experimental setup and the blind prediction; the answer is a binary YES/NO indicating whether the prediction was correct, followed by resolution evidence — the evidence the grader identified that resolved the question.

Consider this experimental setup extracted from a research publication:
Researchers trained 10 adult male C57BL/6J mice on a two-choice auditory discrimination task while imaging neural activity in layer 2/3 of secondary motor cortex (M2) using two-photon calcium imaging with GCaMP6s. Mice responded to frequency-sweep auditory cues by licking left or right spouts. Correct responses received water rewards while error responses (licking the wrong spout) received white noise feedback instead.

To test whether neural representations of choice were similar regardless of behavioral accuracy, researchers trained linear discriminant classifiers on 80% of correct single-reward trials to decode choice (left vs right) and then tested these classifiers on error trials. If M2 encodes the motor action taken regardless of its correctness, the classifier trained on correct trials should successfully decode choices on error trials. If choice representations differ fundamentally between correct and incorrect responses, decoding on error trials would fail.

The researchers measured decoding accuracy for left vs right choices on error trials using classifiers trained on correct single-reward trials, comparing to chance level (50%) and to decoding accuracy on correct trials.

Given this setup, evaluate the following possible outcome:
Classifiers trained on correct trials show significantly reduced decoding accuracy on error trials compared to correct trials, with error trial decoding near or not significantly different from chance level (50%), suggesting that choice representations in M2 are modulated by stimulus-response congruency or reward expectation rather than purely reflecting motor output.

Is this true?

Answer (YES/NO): NO